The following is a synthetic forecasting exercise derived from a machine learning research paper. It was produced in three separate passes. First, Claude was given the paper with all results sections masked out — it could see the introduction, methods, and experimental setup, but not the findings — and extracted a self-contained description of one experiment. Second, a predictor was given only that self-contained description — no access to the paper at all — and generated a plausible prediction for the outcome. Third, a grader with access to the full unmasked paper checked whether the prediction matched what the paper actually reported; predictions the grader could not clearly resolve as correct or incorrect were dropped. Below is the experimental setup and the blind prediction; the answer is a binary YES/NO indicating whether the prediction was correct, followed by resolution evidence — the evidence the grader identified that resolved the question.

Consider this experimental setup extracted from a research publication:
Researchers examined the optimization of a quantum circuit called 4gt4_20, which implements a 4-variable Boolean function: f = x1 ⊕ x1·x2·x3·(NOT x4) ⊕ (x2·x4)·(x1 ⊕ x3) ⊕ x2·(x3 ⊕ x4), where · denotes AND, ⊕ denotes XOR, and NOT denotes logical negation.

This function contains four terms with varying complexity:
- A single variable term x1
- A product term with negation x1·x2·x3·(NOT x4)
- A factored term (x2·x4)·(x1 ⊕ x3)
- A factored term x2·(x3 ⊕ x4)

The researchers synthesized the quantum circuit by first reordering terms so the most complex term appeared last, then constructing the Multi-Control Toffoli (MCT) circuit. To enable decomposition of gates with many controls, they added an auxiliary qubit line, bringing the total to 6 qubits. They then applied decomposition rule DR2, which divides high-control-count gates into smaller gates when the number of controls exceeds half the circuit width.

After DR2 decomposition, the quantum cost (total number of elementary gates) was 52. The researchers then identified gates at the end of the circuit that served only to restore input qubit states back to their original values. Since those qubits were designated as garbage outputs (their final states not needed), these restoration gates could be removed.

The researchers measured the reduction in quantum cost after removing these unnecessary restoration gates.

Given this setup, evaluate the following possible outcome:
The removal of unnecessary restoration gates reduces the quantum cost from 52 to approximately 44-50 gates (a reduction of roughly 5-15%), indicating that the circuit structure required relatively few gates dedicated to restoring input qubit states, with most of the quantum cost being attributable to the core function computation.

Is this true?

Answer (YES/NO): YES